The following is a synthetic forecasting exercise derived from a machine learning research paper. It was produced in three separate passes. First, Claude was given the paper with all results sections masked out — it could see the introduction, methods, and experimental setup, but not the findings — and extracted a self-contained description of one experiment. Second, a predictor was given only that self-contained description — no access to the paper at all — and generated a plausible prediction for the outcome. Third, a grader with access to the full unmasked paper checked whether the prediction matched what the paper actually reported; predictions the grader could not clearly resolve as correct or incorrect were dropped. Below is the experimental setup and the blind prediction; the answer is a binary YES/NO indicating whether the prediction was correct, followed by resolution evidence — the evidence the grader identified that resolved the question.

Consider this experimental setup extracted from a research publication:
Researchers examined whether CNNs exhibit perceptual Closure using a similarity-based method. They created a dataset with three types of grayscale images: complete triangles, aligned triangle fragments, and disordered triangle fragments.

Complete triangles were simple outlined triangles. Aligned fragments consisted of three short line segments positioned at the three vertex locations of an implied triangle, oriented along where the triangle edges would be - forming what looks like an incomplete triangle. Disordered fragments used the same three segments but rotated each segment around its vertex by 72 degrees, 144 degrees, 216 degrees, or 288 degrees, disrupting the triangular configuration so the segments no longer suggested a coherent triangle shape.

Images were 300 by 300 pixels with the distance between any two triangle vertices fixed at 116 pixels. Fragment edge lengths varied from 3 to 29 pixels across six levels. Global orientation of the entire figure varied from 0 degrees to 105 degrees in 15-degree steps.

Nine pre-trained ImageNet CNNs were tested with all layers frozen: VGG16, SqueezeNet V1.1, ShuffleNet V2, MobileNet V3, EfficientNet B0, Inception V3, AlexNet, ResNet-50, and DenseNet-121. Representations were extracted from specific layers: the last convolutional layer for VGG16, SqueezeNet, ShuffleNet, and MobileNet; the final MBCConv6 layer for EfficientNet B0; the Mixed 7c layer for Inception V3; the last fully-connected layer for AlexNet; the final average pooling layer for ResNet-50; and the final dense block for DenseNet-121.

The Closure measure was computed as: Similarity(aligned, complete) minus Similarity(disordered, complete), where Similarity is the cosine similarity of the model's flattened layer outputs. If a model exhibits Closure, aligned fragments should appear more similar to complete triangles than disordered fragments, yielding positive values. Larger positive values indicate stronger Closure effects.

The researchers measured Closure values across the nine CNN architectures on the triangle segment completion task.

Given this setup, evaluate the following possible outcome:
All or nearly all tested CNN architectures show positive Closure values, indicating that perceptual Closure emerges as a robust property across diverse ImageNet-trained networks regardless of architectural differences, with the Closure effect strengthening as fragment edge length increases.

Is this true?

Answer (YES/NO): NO